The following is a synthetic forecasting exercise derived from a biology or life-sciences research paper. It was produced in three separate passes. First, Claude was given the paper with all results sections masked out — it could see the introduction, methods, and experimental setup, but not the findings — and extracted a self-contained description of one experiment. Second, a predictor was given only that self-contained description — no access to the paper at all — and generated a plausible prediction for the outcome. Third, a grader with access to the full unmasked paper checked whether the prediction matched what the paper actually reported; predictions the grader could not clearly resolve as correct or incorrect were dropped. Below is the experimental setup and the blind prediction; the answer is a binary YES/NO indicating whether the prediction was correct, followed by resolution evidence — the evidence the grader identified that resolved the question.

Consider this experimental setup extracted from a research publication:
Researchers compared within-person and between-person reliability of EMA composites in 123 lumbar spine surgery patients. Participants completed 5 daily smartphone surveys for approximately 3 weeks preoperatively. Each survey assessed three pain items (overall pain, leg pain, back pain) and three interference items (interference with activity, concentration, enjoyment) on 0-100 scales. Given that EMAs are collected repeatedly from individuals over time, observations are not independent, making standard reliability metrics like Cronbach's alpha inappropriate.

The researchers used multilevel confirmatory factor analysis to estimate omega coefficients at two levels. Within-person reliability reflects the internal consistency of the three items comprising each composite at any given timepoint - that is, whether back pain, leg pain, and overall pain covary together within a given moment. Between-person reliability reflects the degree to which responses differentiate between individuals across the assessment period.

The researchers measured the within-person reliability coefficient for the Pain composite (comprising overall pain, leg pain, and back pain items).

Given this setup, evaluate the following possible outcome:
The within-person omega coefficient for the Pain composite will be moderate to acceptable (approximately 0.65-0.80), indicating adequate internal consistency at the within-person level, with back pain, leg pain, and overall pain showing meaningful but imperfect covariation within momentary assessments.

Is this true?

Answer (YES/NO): NO